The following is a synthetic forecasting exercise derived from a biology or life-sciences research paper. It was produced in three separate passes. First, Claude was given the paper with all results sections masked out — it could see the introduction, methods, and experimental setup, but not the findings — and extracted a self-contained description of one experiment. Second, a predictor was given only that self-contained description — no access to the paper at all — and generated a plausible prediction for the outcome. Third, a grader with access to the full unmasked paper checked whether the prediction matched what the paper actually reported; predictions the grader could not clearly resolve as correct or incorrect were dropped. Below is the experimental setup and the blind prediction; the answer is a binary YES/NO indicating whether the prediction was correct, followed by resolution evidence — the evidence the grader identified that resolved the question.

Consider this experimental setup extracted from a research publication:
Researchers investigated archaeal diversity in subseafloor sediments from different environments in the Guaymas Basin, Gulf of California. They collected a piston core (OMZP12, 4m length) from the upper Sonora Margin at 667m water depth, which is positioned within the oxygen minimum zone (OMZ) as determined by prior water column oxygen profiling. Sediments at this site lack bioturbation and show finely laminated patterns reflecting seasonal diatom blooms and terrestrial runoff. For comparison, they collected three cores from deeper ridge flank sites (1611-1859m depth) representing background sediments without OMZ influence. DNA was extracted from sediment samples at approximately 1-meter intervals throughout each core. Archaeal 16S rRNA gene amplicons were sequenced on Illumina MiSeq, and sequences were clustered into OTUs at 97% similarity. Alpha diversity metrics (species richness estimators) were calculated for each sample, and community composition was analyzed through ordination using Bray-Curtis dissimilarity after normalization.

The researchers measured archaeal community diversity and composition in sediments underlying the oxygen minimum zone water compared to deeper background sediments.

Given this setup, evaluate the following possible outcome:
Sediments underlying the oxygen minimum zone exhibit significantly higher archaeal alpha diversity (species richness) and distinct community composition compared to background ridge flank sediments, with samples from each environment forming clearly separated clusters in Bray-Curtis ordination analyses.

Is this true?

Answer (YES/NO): NO